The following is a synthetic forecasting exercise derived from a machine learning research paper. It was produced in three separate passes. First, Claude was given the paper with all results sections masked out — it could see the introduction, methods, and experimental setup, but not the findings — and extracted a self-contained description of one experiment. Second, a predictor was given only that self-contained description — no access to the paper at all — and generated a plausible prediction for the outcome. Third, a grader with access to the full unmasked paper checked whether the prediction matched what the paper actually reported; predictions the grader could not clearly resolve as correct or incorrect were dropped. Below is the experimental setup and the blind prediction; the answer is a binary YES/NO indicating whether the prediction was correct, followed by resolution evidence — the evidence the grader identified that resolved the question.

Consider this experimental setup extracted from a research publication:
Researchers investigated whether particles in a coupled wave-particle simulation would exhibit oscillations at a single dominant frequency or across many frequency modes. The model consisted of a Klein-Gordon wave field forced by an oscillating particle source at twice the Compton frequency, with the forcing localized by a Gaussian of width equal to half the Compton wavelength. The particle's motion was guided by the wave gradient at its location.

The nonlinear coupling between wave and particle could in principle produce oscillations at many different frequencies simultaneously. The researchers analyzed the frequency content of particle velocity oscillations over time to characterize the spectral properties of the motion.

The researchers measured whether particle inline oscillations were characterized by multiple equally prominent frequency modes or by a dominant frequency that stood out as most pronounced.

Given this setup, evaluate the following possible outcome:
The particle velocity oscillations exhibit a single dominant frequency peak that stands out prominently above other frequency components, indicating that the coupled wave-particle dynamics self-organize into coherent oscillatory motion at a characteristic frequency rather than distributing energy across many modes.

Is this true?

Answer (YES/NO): YES